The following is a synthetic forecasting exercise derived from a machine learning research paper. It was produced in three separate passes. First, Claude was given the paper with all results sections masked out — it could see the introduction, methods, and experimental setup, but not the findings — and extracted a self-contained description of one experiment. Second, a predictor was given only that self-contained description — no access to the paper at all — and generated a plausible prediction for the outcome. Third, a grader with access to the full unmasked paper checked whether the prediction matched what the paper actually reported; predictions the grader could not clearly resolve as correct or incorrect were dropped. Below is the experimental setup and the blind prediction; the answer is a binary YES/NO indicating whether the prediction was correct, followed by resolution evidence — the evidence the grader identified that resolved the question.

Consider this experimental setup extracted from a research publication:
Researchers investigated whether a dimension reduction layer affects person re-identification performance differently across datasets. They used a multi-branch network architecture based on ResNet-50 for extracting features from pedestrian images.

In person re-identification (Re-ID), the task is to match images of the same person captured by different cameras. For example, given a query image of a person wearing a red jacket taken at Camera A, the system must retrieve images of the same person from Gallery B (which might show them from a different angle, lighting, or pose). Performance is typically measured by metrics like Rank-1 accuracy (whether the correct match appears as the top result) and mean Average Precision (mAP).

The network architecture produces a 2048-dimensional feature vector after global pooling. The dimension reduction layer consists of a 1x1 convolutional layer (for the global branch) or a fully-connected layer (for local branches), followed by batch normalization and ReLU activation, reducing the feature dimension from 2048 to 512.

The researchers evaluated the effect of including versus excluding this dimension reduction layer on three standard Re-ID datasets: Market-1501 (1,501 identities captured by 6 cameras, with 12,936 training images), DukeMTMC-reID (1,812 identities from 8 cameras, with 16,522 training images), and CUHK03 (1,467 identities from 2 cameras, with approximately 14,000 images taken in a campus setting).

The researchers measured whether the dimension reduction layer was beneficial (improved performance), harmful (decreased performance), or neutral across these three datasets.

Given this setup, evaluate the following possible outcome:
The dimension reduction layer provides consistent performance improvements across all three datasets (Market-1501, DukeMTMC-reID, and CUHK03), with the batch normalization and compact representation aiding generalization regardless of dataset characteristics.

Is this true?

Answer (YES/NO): NO